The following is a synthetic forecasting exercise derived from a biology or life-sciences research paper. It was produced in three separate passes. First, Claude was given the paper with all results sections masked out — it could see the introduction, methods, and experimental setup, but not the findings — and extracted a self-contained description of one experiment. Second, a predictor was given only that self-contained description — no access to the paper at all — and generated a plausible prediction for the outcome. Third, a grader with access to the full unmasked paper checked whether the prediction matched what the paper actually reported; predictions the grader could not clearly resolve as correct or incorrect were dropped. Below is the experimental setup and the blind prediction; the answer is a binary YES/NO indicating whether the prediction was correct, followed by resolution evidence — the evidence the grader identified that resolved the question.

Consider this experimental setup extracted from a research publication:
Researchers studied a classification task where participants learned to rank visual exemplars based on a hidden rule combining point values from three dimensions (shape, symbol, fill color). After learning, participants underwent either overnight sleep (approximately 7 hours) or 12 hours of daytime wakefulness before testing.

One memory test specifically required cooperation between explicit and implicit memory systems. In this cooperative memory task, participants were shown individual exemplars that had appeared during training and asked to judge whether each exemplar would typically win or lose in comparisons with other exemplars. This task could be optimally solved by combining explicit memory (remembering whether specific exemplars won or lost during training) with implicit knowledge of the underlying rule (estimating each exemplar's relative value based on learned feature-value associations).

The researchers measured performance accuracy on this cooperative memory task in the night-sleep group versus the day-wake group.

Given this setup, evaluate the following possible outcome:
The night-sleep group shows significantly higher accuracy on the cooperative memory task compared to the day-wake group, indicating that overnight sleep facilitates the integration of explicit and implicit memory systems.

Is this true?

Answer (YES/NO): YES